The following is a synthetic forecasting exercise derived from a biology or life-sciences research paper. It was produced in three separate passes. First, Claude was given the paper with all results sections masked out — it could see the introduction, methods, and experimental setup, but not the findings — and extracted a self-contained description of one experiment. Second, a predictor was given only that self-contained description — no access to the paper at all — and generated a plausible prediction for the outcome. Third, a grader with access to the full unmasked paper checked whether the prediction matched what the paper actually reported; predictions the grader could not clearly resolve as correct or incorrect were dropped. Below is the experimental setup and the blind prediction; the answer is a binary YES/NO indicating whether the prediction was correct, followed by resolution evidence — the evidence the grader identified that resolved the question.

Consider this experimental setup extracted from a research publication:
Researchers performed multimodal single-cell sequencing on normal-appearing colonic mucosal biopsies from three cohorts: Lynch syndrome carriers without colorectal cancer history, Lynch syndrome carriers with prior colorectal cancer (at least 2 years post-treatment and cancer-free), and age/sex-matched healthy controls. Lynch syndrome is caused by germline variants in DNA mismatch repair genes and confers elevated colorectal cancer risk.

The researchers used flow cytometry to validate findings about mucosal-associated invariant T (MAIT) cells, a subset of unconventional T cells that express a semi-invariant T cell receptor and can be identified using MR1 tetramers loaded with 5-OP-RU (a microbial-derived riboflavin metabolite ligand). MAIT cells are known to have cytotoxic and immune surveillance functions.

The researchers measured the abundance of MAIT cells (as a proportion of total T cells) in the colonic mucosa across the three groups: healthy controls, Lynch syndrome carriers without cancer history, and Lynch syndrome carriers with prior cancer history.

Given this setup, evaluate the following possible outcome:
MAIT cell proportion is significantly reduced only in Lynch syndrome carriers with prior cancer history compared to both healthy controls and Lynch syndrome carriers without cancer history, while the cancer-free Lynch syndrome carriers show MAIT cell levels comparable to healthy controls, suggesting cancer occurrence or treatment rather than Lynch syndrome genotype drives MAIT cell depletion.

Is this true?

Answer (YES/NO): NO